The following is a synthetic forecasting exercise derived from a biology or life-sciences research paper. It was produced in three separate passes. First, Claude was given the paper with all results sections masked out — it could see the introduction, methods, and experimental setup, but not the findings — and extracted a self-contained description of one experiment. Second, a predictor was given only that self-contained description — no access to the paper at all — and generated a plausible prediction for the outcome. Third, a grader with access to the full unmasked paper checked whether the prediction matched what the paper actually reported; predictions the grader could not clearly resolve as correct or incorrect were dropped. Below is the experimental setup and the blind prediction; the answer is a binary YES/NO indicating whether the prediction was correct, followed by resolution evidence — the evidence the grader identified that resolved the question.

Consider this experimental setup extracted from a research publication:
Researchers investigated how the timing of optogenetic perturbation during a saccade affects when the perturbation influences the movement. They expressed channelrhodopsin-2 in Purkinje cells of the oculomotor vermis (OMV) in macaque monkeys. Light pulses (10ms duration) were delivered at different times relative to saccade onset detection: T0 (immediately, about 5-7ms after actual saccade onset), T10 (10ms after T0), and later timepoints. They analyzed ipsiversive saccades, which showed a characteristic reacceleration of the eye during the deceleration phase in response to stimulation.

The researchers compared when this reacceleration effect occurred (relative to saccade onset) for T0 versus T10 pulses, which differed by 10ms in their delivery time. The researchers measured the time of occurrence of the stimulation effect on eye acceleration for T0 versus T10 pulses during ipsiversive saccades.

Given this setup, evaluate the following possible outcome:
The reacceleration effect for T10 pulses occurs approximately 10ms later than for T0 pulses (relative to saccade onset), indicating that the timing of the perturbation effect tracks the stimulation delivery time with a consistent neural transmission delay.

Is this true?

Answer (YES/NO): NO